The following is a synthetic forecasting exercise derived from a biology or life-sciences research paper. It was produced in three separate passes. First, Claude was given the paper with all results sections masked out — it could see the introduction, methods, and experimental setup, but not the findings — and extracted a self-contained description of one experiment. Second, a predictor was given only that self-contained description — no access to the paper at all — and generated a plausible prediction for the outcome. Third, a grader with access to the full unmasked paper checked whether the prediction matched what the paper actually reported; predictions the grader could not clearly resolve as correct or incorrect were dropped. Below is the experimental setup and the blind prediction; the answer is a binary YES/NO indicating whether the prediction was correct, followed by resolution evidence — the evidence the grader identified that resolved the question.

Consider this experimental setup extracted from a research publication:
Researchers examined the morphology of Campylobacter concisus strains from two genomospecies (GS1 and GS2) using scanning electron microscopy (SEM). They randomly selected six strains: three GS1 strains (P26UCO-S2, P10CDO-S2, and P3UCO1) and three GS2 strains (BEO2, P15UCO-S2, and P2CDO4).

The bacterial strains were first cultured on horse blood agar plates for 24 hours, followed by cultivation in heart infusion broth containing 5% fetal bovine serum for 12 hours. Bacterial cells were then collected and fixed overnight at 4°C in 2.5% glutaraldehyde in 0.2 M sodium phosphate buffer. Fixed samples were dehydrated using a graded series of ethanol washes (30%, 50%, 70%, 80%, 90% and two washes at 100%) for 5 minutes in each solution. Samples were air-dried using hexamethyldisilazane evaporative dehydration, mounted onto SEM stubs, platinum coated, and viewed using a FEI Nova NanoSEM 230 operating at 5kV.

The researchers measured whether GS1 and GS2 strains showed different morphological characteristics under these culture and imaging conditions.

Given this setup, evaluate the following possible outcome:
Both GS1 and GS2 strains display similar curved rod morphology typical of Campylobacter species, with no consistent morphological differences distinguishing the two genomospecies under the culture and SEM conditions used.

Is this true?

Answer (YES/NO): NO